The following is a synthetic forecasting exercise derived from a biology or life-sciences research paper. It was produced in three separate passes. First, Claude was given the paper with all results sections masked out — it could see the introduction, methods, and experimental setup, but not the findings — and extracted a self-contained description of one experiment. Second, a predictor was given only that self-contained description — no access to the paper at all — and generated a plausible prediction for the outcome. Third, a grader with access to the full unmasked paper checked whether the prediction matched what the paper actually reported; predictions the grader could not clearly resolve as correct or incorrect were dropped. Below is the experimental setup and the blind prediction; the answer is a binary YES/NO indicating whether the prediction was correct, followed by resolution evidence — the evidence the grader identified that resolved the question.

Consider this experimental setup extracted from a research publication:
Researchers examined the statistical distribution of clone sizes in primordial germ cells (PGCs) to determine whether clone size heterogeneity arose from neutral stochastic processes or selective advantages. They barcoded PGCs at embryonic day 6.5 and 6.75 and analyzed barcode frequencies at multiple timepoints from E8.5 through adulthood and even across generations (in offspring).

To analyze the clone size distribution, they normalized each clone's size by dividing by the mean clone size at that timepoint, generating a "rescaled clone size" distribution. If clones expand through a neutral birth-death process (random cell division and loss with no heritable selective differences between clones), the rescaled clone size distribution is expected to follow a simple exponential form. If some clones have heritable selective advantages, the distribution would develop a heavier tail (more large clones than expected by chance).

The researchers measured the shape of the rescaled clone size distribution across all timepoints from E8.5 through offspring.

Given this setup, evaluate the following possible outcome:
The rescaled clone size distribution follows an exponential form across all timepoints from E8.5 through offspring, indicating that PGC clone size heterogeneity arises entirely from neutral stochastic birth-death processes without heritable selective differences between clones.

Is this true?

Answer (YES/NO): YES